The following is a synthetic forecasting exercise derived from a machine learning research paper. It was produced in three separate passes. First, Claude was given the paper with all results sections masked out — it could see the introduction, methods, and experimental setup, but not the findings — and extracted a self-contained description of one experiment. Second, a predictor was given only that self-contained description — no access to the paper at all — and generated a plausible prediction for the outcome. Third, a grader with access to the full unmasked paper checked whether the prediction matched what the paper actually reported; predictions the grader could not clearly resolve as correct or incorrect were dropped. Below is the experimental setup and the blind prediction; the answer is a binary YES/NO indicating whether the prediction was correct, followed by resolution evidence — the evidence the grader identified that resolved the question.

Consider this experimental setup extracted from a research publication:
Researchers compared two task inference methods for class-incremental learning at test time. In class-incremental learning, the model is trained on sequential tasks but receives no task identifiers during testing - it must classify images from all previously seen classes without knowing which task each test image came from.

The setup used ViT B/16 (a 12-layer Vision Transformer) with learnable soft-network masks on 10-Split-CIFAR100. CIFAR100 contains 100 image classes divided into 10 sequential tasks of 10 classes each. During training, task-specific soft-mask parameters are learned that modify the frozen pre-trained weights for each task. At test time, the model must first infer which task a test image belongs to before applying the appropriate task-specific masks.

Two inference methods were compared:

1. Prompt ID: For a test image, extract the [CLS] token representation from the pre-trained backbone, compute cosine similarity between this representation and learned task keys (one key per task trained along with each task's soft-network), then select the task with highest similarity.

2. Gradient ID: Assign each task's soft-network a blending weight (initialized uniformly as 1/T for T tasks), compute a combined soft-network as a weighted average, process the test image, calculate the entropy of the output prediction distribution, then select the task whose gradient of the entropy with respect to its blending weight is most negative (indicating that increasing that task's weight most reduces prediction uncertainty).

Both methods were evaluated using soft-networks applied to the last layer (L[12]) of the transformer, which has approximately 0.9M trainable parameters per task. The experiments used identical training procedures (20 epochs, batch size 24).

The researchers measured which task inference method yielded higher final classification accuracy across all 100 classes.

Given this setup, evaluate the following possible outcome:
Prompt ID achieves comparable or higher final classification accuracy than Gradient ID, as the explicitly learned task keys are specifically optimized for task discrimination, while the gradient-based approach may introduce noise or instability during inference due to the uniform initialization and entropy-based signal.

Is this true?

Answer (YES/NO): NO